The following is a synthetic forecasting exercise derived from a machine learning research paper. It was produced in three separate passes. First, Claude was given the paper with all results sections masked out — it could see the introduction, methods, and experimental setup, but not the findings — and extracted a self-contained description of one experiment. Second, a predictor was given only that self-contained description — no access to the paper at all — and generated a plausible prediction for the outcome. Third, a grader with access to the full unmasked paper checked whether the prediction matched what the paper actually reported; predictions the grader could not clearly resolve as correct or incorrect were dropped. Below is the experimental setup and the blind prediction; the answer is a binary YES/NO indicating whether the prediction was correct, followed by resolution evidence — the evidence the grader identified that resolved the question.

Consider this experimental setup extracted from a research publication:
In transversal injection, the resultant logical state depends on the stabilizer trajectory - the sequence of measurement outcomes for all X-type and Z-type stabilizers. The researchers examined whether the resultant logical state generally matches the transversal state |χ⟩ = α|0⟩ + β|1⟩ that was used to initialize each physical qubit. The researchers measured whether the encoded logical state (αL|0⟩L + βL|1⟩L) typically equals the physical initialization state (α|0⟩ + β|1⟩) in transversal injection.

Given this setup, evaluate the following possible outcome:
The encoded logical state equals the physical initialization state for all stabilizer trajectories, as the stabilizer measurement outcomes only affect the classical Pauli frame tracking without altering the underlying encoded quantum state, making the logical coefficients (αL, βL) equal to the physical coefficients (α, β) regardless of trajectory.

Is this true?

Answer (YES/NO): NO